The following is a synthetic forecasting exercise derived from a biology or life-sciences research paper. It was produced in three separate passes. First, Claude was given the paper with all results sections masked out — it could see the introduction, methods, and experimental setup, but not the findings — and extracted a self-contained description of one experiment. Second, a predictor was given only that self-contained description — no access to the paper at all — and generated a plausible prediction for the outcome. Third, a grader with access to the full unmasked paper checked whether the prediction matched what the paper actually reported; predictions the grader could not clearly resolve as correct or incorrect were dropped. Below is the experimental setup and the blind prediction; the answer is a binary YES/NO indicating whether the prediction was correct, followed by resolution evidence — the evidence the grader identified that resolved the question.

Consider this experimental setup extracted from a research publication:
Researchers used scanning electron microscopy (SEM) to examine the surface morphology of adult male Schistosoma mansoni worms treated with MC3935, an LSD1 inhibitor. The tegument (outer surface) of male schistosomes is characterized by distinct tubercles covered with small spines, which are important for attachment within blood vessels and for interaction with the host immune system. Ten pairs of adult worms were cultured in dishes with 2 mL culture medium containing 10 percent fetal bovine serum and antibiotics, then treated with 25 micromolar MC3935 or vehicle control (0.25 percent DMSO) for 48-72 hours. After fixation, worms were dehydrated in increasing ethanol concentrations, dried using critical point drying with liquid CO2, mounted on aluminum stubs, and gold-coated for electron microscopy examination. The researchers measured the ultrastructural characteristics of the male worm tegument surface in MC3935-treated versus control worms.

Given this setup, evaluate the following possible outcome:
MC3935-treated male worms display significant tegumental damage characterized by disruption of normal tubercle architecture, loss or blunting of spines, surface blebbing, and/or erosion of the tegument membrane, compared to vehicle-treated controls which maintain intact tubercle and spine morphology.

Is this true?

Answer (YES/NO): YES